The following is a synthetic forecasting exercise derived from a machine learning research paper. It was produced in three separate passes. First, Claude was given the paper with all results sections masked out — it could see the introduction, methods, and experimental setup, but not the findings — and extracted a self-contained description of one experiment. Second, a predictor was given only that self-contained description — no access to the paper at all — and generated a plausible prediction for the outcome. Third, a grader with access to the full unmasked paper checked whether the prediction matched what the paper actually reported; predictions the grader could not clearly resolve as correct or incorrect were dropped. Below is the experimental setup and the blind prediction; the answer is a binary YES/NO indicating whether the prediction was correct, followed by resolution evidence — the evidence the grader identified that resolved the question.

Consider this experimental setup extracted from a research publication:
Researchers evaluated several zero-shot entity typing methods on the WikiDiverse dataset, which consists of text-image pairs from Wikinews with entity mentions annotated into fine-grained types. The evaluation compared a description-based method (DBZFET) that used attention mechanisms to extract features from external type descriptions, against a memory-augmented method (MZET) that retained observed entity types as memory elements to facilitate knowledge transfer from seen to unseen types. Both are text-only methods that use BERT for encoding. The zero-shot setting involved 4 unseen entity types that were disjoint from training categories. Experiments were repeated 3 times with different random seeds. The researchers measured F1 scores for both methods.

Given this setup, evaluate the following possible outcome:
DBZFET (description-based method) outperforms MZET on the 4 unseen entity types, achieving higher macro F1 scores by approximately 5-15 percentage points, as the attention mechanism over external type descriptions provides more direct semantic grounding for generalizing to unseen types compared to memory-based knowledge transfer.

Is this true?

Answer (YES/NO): NO